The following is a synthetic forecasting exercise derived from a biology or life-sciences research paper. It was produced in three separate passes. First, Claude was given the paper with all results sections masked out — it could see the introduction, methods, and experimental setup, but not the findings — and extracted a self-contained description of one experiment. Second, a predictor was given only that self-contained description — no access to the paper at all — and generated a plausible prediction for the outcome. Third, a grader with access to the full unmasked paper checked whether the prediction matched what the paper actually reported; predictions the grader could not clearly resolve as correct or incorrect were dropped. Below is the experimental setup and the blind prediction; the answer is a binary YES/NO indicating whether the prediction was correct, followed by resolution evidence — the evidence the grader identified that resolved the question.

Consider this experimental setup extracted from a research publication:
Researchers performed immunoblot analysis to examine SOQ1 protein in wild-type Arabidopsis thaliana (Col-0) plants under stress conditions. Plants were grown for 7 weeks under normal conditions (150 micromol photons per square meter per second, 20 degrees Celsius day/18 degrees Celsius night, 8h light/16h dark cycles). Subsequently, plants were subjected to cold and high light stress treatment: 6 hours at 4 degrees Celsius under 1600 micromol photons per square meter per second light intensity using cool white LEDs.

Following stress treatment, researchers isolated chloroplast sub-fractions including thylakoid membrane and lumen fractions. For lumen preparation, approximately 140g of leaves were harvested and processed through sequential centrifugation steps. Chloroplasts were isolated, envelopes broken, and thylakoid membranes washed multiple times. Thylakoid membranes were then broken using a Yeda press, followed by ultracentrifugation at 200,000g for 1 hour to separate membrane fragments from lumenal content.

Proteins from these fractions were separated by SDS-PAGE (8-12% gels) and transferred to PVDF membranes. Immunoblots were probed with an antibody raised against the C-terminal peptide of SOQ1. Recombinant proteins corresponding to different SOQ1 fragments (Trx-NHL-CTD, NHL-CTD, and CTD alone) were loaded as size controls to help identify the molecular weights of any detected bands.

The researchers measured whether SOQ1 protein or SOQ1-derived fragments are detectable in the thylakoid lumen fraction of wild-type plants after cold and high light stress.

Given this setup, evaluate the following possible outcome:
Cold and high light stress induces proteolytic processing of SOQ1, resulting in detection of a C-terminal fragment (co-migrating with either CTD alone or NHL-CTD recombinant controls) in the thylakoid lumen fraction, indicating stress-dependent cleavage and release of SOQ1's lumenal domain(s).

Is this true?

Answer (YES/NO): NO